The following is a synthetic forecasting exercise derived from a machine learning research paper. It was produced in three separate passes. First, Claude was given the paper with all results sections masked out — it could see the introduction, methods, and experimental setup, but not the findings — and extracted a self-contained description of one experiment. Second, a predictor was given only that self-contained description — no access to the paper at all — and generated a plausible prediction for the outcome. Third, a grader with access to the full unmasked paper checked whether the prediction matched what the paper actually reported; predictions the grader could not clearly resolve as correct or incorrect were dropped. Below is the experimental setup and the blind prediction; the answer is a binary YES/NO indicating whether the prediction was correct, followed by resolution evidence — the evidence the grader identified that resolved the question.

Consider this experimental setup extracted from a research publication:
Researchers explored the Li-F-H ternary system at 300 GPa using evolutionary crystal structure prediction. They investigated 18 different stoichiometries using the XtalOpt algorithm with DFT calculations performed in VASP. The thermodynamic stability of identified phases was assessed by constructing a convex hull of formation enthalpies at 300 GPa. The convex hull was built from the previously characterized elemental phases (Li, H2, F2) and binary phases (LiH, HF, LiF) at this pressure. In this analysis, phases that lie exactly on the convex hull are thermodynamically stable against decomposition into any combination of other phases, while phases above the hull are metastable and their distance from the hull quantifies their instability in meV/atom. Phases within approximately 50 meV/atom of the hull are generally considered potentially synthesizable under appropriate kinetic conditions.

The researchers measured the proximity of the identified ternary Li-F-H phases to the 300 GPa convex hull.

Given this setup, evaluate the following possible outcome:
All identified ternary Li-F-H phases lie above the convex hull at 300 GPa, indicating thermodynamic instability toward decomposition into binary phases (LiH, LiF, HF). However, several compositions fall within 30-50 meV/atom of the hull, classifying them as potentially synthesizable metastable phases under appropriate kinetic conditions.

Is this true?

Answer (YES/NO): YES